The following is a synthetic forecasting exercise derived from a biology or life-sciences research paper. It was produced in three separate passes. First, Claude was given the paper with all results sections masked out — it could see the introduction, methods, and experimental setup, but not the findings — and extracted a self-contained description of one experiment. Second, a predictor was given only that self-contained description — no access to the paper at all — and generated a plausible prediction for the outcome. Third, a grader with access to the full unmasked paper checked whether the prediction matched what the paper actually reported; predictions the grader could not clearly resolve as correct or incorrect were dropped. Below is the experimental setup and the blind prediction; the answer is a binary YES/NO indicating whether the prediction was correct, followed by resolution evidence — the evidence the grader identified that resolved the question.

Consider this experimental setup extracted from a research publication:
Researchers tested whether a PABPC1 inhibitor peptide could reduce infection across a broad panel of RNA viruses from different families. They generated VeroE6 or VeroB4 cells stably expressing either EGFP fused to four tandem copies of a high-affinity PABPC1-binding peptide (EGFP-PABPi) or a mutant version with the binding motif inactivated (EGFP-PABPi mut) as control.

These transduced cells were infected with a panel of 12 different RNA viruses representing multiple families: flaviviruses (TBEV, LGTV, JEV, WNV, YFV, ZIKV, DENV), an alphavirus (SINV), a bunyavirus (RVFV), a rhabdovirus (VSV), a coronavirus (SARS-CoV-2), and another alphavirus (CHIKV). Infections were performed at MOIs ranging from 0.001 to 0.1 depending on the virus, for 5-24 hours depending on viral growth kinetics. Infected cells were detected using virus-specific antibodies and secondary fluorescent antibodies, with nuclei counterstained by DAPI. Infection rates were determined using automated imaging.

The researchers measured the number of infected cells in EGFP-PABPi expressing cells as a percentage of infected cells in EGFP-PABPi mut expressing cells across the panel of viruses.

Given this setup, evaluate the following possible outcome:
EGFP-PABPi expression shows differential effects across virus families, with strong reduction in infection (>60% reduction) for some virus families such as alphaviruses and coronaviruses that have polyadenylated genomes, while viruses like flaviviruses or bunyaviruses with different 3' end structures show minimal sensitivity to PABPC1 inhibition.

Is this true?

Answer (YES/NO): NO